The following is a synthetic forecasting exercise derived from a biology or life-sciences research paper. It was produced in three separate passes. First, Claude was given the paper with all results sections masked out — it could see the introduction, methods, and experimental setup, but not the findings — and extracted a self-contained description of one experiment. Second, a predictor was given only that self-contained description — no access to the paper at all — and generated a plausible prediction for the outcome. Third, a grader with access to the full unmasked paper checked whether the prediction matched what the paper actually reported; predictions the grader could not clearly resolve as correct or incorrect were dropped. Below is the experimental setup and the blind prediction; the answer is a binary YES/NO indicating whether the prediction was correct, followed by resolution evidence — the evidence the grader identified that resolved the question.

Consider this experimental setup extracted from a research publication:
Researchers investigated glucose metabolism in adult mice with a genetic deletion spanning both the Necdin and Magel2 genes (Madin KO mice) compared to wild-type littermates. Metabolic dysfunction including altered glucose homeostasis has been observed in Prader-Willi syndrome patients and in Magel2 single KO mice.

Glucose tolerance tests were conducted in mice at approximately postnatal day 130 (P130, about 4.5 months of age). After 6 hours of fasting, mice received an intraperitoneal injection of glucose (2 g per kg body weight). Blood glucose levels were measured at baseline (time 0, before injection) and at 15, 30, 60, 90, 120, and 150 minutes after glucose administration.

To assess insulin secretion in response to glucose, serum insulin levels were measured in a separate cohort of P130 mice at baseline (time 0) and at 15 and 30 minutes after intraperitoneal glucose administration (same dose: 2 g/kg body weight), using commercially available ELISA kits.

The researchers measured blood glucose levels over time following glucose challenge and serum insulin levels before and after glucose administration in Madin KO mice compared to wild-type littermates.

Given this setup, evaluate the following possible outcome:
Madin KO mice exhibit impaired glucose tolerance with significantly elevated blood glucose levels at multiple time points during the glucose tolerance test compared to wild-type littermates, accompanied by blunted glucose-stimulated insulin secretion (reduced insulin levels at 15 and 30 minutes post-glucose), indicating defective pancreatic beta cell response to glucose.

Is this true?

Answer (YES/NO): NO